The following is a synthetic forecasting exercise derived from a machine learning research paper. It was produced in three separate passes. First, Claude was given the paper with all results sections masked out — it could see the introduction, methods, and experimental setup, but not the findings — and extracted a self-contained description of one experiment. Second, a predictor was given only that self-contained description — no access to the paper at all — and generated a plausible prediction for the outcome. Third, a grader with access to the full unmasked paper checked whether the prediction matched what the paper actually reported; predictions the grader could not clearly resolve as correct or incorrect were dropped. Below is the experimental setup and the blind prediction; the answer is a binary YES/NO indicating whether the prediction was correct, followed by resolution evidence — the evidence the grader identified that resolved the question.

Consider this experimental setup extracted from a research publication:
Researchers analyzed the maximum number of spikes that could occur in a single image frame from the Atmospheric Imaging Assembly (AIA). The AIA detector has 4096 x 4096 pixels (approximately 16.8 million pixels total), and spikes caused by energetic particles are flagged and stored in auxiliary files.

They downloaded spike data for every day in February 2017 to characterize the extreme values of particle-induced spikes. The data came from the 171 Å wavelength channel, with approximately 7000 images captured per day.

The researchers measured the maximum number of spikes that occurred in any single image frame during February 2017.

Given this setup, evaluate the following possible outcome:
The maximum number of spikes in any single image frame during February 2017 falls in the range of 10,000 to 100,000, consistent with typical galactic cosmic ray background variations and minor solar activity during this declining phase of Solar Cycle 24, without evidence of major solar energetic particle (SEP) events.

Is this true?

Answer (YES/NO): NO